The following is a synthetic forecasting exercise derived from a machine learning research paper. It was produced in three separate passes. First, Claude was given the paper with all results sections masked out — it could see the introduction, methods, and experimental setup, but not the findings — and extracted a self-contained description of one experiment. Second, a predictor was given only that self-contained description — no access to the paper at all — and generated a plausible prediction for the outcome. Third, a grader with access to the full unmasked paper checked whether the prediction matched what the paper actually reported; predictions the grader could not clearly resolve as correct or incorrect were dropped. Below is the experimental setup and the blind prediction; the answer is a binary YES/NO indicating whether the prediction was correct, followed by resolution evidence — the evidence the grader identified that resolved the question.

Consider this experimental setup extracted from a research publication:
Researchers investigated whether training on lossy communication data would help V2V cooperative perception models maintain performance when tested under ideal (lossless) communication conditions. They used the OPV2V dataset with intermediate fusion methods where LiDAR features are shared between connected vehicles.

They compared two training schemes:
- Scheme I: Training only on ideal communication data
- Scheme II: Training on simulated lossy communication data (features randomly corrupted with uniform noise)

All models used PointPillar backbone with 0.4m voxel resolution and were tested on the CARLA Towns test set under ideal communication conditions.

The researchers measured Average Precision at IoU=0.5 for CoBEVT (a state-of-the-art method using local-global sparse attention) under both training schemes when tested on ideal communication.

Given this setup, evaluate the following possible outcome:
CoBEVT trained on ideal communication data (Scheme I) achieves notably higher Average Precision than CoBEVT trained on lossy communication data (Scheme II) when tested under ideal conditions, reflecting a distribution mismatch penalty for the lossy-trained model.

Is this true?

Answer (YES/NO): YES